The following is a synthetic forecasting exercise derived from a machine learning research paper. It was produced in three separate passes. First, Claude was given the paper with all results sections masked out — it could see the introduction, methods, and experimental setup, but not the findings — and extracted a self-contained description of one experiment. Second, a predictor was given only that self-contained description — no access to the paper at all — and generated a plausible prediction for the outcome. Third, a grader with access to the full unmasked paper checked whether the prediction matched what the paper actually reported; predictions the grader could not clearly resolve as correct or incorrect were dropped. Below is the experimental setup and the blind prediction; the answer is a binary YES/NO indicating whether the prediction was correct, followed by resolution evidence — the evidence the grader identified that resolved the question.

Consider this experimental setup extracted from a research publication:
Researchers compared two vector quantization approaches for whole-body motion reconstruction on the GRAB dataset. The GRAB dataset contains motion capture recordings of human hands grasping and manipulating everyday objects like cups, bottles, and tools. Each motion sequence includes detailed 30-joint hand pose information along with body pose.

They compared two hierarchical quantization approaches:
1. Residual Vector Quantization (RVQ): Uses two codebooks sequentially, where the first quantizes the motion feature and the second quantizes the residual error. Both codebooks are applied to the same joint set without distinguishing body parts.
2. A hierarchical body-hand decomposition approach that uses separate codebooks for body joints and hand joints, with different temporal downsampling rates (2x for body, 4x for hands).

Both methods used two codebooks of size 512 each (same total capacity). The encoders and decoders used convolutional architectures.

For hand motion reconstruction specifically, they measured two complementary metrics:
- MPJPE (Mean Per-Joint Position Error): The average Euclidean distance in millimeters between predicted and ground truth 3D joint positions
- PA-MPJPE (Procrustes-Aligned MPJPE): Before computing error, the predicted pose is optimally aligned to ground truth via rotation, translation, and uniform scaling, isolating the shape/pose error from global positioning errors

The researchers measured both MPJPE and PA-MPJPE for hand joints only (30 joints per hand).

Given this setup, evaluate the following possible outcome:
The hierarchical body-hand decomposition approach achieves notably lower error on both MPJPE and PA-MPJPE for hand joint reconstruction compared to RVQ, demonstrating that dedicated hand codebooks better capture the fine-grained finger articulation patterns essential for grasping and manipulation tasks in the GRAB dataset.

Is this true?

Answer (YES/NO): NO